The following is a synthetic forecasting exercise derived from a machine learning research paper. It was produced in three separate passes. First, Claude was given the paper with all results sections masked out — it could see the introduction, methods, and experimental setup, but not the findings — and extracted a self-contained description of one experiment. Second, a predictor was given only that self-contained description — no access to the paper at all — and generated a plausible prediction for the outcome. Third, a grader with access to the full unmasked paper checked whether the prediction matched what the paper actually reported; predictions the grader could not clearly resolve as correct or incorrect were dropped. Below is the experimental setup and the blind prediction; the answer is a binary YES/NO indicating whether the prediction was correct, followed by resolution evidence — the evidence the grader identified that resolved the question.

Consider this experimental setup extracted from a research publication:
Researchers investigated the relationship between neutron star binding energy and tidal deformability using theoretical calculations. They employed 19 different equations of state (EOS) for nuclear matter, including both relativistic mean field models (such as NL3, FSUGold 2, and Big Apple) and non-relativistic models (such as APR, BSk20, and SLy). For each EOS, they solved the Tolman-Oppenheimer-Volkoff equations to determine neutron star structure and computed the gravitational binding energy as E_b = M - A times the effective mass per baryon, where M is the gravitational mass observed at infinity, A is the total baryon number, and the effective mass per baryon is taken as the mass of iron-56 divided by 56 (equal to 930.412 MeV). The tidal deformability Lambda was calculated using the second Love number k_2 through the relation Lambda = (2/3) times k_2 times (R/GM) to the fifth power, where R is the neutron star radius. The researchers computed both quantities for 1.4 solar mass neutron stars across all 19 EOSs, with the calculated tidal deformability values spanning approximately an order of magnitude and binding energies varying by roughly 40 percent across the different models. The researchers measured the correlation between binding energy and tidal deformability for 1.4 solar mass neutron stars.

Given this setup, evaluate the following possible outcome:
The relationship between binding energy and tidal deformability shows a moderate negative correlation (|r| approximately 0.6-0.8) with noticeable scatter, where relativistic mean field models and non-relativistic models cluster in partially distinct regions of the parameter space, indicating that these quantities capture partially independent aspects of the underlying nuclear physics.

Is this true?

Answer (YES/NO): NO